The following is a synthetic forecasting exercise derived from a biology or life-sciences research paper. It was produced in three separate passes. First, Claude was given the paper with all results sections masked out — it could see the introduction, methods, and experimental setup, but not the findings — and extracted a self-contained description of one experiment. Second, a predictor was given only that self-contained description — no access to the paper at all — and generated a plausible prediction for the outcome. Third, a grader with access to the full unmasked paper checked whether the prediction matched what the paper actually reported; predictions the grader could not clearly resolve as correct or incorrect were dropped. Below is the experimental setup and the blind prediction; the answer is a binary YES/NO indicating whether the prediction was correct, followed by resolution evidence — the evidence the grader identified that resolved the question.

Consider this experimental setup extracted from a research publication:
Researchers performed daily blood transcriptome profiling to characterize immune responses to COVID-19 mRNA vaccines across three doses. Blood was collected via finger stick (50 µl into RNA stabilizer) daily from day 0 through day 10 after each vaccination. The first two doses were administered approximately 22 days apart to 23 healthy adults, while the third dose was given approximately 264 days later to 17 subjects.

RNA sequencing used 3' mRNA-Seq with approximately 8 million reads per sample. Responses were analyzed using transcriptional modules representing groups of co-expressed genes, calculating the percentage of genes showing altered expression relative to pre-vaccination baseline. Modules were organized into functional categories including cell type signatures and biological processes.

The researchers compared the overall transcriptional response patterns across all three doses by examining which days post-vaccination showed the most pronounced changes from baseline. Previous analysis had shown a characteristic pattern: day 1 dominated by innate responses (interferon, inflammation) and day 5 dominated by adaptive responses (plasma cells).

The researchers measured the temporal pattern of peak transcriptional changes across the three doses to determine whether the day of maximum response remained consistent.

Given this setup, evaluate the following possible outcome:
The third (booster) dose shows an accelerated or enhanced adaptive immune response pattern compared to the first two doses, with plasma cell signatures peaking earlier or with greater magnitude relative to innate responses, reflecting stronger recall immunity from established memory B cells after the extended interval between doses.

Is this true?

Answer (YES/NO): YES